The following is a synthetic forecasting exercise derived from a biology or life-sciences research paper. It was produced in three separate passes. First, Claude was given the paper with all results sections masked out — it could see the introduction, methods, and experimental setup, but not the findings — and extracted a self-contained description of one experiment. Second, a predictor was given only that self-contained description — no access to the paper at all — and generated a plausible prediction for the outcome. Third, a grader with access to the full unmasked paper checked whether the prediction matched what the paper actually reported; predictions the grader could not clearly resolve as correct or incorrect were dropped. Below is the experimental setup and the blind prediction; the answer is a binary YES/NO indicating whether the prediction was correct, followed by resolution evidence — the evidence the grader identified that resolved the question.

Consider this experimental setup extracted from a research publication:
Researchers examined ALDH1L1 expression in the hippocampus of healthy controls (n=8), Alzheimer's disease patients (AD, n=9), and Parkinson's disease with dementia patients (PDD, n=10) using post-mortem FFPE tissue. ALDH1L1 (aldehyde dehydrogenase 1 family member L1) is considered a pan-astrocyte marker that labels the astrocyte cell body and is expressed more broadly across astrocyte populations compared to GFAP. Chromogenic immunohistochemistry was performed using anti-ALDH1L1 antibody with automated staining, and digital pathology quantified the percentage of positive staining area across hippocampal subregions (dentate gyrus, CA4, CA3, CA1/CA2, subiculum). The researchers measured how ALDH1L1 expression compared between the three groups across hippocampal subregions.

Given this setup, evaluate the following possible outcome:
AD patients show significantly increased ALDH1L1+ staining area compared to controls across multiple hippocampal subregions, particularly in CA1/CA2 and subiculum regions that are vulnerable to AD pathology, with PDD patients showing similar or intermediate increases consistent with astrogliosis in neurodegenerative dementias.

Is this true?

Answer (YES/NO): NO